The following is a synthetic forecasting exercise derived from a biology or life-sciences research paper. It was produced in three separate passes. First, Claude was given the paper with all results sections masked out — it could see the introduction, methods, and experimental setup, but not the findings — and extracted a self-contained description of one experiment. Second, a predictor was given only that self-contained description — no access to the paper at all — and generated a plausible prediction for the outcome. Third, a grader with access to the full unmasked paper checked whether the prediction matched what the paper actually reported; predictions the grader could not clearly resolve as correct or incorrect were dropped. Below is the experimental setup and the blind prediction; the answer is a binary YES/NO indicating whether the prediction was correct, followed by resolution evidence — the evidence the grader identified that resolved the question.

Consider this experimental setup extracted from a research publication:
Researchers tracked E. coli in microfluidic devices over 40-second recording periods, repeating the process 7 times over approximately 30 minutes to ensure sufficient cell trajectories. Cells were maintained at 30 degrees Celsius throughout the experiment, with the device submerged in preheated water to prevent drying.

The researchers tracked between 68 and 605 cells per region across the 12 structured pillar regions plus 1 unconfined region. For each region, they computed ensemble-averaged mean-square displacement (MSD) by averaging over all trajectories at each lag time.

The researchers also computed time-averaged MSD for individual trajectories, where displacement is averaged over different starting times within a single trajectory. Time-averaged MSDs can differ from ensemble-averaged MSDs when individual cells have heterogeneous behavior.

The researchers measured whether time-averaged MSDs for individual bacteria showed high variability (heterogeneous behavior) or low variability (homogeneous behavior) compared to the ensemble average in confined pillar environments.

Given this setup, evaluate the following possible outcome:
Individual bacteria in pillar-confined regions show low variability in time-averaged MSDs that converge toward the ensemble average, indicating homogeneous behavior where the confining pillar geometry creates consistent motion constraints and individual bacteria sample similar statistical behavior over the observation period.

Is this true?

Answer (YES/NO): NO